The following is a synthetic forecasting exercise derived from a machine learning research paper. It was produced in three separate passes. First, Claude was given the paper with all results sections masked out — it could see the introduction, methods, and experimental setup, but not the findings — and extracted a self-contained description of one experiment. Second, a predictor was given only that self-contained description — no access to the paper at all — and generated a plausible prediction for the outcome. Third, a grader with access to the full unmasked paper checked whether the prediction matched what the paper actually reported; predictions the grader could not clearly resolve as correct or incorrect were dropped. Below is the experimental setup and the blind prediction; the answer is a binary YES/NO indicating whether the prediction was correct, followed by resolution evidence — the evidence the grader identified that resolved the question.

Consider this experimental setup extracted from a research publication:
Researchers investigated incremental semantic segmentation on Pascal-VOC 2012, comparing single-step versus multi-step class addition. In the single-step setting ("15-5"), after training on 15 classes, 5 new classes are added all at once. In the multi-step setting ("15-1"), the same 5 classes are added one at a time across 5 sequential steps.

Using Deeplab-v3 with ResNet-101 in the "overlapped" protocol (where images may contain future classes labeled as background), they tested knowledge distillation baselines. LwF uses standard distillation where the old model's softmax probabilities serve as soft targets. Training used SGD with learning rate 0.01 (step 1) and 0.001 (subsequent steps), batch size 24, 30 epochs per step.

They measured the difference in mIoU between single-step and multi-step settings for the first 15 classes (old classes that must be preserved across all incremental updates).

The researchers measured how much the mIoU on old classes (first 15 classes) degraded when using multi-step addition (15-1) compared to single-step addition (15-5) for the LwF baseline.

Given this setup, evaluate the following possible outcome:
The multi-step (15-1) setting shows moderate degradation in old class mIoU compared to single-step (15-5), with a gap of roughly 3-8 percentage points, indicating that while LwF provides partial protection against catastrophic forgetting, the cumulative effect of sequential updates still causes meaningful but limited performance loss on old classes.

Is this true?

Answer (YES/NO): NO